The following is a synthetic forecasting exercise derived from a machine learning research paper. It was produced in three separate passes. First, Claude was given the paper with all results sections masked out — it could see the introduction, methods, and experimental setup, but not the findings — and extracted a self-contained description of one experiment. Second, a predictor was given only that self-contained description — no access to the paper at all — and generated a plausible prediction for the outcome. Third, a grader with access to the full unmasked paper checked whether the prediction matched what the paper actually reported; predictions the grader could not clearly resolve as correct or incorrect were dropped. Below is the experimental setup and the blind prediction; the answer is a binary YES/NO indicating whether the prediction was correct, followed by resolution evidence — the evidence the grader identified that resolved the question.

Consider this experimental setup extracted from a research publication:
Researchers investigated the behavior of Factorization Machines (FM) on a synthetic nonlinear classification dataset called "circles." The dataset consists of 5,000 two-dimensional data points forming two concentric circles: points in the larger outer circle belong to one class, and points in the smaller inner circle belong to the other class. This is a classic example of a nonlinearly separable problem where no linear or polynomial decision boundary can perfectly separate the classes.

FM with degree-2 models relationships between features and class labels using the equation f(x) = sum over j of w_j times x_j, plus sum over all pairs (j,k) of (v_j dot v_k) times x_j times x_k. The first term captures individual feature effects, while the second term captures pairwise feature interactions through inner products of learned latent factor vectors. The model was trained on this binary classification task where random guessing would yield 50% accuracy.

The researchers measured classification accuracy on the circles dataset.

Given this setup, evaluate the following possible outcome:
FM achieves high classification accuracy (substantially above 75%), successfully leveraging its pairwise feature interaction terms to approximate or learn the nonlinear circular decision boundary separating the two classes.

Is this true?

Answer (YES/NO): NO